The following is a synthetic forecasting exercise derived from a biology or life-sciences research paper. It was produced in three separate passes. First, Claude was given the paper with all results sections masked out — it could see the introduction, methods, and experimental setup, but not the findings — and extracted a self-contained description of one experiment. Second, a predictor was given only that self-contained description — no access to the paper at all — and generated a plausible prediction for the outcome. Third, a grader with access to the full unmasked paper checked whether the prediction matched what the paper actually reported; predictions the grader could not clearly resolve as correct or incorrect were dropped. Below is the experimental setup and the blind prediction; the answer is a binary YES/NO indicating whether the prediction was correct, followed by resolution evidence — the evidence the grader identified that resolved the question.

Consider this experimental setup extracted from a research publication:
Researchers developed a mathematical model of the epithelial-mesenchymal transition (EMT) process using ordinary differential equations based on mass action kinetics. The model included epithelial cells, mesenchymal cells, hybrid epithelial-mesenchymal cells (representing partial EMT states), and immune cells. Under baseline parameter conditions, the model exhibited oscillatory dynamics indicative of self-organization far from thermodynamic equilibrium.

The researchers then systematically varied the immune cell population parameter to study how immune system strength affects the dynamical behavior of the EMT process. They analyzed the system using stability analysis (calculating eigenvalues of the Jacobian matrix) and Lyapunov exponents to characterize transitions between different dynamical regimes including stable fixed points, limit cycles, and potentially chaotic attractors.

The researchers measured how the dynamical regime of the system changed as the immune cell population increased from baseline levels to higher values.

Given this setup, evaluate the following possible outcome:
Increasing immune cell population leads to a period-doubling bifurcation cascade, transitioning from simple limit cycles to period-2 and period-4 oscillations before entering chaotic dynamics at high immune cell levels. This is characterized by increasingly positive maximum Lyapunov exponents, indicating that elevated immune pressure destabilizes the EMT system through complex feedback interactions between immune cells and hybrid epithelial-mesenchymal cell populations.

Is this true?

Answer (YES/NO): NO